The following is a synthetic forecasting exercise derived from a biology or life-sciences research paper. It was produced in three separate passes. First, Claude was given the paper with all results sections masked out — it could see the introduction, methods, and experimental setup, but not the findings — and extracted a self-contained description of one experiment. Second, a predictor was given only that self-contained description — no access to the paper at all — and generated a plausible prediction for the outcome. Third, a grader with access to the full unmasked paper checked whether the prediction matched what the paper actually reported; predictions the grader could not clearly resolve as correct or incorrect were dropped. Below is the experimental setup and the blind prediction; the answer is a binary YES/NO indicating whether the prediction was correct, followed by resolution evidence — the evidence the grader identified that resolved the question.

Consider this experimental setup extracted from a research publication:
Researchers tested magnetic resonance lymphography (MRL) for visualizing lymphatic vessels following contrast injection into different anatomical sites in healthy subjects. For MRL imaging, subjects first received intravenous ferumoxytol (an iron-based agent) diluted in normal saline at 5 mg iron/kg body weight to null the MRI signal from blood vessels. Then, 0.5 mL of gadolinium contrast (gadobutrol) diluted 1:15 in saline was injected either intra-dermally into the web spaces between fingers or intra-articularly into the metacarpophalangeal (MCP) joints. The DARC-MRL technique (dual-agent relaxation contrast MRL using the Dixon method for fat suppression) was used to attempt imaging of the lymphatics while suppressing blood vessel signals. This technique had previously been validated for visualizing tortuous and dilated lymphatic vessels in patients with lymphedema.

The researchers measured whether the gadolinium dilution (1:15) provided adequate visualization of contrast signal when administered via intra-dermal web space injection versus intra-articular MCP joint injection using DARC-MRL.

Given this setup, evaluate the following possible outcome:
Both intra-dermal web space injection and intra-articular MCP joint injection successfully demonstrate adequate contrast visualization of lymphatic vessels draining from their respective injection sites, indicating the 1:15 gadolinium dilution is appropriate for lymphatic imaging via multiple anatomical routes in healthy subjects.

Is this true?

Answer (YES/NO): NO